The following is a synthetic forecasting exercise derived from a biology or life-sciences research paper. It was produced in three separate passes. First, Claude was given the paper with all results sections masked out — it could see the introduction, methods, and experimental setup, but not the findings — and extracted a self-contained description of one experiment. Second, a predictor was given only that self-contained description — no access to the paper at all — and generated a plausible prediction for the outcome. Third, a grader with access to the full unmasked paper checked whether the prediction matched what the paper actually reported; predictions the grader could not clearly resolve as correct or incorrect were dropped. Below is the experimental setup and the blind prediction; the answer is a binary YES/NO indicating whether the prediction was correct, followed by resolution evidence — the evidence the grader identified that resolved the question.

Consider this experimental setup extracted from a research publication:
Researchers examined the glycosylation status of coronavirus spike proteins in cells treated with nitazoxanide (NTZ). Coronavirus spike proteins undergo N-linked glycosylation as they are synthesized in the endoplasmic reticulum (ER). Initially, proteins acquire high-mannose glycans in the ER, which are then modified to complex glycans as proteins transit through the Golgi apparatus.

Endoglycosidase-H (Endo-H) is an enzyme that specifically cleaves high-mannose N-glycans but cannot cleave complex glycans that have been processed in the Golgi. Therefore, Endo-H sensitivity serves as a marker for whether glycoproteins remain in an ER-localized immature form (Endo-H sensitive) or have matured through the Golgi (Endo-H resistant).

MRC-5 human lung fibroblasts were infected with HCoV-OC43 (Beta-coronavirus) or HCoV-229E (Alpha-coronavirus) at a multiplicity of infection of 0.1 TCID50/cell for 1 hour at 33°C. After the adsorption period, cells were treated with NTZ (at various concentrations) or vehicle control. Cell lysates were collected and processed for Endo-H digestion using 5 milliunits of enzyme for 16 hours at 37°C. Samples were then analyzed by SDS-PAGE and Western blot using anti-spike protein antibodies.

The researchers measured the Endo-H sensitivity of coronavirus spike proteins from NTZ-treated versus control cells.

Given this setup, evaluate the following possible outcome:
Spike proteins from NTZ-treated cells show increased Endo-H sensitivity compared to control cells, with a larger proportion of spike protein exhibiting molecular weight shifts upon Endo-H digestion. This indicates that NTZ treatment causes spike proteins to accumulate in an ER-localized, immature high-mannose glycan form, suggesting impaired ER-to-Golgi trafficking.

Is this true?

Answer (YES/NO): YES